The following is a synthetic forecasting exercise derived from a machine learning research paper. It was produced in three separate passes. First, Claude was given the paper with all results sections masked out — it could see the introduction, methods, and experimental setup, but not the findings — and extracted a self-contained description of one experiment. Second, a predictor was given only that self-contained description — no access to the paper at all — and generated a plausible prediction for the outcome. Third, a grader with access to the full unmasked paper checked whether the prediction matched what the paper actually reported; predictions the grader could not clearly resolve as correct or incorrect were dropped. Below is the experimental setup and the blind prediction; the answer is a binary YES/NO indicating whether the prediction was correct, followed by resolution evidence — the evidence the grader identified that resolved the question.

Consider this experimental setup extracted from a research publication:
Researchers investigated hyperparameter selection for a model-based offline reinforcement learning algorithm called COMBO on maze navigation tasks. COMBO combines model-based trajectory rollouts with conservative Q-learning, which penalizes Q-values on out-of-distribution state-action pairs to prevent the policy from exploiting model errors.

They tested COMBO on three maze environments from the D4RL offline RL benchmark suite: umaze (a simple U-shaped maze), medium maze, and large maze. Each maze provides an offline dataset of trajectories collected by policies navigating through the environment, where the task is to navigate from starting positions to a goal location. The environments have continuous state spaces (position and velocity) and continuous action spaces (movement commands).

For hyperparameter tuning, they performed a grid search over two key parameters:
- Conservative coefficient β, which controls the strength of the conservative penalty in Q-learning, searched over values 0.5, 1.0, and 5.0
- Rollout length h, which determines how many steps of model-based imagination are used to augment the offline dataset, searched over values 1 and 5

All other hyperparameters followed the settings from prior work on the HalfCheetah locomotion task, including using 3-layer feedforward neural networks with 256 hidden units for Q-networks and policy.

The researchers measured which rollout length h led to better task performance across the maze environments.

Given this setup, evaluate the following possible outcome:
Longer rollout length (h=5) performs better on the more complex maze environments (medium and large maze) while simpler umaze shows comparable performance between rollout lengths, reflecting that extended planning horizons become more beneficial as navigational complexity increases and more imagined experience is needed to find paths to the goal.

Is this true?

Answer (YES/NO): NO